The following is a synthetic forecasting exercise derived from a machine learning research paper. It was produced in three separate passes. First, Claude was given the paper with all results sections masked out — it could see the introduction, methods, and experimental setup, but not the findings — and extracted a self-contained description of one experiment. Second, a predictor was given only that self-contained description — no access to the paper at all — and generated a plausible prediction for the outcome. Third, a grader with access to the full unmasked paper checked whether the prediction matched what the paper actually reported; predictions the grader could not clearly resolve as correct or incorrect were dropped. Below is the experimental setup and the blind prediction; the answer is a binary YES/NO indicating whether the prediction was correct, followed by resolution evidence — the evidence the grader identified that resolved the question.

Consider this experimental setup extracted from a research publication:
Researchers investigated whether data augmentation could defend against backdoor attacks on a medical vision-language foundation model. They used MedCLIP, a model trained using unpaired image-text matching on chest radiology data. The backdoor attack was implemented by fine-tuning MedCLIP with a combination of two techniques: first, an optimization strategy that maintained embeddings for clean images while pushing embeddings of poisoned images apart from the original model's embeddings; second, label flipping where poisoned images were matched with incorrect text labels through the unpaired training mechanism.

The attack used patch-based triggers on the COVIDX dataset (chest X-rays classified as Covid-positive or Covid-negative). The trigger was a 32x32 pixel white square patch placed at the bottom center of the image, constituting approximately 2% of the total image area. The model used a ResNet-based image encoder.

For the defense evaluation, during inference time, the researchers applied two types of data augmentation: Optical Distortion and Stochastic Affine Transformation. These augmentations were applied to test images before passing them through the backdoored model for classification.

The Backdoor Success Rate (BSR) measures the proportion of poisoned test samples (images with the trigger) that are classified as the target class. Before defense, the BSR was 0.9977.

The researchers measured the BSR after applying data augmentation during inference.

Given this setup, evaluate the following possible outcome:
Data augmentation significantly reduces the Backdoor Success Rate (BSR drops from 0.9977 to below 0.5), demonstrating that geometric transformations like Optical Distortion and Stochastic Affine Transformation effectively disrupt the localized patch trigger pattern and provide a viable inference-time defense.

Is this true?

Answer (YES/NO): NO